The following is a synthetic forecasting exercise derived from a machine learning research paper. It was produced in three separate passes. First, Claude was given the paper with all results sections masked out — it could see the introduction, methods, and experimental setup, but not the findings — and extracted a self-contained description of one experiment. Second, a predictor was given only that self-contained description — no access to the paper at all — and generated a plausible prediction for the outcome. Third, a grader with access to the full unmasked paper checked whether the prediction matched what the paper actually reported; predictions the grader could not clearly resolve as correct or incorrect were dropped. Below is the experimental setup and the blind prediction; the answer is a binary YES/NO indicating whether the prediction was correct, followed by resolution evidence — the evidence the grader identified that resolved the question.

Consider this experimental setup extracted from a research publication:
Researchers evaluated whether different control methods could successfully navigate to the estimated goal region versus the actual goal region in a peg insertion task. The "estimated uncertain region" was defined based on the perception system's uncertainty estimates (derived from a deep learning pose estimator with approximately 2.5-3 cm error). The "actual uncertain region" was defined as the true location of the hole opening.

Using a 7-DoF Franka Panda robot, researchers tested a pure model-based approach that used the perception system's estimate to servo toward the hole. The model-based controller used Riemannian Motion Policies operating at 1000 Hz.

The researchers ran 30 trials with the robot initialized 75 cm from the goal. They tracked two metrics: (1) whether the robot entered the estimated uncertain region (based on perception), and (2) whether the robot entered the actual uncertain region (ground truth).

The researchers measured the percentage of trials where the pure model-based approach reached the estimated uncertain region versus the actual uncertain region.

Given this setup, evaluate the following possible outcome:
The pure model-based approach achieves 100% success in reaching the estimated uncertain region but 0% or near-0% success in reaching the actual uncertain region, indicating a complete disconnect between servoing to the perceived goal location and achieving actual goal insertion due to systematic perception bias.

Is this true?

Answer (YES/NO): YES